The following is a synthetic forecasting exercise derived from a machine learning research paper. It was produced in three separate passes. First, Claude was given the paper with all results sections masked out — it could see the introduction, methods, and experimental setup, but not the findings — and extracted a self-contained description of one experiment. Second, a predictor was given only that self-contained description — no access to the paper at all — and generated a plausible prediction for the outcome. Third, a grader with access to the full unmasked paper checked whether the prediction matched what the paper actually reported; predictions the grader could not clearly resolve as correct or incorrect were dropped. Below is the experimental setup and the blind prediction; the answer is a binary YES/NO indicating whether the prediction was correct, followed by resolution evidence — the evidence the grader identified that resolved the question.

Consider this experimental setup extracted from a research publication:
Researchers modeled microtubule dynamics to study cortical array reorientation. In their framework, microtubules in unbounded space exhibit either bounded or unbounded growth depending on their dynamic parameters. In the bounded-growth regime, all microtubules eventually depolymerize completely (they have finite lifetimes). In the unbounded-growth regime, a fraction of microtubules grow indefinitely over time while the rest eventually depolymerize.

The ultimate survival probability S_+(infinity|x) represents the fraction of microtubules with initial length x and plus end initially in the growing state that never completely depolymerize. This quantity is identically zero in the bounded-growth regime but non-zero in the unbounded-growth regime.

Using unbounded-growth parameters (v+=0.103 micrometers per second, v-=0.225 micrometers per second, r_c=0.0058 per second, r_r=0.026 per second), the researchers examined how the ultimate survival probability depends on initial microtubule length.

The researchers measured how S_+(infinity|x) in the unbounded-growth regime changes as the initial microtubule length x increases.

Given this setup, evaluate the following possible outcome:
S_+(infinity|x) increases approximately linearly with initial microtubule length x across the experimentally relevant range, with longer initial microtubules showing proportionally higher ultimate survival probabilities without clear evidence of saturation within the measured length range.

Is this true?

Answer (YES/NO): NO